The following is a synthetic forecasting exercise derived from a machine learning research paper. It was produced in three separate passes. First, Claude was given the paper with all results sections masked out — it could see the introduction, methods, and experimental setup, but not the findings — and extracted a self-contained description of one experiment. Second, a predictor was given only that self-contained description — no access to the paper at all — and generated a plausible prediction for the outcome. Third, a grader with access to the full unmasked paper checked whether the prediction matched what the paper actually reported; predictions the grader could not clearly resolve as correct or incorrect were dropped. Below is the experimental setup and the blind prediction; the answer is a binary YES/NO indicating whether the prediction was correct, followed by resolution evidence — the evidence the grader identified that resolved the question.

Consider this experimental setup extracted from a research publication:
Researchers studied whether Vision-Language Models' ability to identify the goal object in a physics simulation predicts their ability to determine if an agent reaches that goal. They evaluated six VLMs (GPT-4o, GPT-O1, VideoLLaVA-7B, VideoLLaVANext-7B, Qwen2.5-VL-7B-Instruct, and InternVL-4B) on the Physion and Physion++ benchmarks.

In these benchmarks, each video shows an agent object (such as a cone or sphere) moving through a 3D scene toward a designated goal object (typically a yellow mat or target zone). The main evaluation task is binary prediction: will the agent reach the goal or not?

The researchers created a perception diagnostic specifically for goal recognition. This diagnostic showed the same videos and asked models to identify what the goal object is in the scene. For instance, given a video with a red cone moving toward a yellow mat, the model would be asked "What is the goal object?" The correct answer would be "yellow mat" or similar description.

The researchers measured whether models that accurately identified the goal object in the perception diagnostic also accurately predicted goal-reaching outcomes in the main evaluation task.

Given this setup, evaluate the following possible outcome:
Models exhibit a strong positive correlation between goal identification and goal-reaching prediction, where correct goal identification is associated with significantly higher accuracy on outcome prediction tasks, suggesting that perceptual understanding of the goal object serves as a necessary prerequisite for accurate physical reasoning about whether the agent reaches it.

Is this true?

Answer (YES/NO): NO